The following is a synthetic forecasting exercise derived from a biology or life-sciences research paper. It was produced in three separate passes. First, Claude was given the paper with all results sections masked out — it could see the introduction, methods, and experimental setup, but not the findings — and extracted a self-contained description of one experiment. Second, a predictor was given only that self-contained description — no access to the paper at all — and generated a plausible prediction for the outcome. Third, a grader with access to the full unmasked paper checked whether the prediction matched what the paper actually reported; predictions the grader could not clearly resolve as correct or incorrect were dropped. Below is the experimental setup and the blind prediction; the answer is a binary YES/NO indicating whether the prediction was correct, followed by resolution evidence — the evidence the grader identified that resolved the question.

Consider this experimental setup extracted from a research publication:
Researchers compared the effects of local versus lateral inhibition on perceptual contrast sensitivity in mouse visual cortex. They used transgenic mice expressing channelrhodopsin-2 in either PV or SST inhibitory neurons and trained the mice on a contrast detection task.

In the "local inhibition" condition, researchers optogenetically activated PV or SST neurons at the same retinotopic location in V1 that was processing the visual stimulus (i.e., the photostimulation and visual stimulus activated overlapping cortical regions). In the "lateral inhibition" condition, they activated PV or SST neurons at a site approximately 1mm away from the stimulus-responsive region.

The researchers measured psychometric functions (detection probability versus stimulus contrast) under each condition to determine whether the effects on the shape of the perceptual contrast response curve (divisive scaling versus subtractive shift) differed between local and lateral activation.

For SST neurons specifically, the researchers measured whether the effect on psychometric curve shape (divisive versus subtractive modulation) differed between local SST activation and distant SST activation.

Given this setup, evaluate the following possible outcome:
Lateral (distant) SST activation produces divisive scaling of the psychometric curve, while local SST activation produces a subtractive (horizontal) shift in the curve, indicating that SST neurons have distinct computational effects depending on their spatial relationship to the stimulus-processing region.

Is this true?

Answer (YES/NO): NO